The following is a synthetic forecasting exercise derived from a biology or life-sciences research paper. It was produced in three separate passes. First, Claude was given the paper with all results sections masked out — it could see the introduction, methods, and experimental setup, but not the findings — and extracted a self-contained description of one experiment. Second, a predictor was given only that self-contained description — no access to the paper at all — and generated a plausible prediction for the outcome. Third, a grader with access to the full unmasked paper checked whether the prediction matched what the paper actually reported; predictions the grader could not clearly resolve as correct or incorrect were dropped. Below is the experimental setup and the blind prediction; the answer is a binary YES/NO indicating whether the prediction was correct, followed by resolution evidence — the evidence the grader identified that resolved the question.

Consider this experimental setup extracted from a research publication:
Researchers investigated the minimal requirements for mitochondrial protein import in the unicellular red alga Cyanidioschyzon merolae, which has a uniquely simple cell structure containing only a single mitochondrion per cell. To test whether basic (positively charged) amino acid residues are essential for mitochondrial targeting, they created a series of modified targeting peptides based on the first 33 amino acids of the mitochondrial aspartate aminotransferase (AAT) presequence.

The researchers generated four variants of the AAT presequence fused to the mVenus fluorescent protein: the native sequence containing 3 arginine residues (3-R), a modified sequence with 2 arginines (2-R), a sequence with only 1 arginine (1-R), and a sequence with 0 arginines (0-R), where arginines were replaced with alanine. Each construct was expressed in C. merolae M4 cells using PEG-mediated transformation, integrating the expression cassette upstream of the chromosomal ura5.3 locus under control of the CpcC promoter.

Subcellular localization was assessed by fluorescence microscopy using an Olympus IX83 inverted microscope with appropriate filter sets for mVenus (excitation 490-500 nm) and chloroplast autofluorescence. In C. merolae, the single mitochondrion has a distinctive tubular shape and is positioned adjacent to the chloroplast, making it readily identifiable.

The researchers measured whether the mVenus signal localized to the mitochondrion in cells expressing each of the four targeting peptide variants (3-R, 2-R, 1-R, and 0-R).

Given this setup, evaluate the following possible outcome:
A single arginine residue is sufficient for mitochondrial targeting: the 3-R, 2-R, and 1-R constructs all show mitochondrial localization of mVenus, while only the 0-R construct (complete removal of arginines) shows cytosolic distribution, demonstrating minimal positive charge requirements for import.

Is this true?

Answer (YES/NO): YES